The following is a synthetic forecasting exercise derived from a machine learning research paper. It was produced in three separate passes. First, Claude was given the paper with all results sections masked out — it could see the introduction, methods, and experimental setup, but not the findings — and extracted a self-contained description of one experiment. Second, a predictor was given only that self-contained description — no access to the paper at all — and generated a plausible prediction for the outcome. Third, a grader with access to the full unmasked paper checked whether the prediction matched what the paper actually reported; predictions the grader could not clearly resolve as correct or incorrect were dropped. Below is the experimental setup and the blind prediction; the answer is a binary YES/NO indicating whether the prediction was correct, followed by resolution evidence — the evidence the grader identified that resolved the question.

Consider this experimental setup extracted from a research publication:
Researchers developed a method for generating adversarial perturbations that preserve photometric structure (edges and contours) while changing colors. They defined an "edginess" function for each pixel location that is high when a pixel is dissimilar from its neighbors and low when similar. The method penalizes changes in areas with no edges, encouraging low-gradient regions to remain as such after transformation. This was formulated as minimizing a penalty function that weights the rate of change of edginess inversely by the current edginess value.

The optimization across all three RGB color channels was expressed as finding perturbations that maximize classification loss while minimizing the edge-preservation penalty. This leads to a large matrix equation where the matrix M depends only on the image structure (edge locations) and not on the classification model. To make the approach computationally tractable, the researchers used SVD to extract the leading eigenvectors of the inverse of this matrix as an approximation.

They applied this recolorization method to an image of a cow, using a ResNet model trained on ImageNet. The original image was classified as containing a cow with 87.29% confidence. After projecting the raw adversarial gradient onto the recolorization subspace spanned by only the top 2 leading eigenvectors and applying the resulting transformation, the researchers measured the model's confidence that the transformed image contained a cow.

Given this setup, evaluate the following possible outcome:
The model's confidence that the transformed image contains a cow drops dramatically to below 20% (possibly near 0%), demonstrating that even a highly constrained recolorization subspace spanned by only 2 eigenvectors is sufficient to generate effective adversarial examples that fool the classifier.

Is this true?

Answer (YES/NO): NO